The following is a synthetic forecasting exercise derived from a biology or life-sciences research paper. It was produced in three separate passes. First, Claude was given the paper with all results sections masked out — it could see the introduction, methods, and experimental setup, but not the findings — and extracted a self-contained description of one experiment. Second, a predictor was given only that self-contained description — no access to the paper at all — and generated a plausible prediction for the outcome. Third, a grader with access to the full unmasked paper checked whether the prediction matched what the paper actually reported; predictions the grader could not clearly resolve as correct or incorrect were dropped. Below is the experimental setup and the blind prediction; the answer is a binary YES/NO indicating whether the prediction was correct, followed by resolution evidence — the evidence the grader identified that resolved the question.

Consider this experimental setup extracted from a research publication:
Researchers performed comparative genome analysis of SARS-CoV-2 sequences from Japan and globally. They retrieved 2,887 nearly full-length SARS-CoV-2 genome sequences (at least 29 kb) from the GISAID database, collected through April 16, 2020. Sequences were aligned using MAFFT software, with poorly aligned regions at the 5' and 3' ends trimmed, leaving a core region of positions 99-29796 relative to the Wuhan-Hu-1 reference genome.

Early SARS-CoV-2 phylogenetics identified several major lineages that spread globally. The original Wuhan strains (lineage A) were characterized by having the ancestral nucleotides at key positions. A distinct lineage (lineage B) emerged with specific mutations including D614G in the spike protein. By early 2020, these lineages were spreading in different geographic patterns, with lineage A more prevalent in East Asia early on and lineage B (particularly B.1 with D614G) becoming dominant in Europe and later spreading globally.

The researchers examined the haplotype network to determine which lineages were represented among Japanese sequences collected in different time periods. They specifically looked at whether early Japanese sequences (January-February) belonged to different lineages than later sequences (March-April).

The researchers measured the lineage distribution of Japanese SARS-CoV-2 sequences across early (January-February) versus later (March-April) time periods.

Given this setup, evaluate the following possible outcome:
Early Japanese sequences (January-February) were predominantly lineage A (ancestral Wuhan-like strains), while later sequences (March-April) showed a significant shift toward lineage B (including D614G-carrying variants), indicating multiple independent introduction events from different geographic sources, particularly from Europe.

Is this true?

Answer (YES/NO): YES